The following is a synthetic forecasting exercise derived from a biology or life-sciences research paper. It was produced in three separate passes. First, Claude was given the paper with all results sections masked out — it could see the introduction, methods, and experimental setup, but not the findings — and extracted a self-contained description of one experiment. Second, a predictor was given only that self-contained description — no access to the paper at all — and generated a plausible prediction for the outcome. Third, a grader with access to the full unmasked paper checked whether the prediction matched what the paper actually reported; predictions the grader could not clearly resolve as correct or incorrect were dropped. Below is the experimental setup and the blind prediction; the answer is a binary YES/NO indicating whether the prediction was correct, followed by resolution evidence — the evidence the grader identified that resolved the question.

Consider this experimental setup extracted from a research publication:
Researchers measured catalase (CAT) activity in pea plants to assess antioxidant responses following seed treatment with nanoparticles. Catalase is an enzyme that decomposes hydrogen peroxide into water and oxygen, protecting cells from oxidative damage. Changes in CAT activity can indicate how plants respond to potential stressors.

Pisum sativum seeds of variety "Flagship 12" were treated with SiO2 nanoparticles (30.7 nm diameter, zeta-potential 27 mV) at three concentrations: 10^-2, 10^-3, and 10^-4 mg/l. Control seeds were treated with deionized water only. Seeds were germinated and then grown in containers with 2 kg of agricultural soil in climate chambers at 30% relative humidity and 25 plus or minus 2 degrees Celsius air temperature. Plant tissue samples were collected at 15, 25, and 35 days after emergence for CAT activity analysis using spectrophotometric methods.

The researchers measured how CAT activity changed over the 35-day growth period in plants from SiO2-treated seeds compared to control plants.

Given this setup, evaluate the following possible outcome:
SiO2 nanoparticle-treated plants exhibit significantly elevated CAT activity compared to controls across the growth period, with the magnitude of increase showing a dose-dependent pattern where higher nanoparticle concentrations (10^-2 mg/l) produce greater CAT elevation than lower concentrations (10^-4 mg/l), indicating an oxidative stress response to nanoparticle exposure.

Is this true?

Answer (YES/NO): NO